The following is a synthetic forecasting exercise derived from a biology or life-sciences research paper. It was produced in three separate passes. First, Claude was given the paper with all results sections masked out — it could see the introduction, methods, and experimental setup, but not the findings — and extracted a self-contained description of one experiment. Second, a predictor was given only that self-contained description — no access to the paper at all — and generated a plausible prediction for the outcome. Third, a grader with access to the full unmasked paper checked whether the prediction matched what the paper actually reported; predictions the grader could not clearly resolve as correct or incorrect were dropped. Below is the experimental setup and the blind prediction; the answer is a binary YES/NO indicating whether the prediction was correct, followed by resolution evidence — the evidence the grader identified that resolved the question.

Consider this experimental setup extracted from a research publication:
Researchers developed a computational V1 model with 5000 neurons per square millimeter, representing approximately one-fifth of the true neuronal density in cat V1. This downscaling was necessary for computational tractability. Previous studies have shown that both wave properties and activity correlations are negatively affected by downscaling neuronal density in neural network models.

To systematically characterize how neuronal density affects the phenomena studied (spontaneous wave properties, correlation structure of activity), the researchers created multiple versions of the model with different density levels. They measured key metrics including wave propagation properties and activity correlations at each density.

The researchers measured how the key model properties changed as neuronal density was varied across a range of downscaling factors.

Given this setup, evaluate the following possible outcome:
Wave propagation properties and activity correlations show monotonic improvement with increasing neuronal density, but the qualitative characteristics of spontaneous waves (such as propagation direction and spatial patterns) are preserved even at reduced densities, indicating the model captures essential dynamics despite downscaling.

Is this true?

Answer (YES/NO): YES